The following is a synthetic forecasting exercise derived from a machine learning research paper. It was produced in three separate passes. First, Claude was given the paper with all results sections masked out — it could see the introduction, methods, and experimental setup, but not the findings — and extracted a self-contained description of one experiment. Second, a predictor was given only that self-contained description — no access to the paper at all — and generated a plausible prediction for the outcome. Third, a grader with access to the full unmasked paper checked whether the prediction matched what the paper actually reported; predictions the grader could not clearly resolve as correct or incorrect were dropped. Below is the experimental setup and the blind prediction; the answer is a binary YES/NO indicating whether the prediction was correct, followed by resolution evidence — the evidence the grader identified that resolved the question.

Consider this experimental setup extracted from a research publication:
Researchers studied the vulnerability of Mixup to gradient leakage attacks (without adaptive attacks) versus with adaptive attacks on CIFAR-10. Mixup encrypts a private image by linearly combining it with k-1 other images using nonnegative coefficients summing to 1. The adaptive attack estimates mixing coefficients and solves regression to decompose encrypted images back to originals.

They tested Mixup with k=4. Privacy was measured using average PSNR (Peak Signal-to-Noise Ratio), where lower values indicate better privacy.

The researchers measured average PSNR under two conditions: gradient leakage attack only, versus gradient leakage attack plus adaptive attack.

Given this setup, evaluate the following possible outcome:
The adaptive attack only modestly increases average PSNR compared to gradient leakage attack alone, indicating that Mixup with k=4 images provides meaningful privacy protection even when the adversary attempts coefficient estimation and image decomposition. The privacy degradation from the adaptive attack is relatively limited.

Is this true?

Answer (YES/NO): NO